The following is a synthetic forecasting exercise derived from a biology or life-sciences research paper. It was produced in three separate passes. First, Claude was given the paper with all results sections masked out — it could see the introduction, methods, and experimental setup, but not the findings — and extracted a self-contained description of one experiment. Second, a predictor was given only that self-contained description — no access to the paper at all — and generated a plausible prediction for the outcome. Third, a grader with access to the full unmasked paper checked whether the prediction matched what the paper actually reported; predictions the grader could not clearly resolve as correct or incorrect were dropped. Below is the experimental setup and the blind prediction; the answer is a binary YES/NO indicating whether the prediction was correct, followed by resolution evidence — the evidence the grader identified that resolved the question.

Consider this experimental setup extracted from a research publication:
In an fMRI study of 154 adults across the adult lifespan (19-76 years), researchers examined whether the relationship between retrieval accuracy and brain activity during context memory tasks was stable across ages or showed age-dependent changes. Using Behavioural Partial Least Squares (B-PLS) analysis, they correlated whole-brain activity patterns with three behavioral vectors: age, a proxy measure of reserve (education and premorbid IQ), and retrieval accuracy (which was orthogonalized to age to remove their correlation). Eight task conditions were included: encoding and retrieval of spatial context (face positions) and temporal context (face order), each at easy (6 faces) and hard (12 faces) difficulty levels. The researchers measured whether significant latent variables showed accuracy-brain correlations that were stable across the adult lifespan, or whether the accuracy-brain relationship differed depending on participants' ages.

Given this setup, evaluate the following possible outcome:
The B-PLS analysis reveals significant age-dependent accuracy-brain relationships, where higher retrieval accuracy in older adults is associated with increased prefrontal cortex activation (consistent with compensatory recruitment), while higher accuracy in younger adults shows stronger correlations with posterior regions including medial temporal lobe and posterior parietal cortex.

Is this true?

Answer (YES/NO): NO